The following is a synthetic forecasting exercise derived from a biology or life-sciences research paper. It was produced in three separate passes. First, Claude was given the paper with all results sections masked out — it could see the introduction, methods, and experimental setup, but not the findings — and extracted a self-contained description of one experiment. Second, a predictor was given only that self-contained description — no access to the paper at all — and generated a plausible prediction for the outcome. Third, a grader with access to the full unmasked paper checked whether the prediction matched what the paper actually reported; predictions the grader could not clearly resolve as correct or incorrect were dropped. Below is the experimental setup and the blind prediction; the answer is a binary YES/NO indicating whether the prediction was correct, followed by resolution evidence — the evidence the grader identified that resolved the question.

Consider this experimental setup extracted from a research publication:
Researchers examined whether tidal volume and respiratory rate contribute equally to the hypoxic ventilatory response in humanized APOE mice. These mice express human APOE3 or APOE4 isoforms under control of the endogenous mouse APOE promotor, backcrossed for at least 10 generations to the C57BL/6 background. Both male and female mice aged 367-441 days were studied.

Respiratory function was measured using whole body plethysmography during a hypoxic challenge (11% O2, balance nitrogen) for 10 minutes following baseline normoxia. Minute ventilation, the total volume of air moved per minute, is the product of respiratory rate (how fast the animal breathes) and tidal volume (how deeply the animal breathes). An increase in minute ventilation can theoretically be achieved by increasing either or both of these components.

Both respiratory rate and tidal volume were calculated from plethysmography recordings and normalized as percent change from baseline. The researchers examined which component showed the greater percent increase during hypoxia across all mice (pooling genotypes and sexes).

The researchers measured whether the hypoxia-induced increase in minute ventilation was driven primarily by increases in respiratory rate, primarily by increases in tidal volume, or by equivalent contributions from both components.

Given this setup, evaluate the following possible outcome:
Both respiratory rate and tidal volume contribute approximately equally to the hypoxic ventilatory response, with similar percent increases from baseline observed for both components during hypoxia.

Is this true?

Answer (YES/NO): NO